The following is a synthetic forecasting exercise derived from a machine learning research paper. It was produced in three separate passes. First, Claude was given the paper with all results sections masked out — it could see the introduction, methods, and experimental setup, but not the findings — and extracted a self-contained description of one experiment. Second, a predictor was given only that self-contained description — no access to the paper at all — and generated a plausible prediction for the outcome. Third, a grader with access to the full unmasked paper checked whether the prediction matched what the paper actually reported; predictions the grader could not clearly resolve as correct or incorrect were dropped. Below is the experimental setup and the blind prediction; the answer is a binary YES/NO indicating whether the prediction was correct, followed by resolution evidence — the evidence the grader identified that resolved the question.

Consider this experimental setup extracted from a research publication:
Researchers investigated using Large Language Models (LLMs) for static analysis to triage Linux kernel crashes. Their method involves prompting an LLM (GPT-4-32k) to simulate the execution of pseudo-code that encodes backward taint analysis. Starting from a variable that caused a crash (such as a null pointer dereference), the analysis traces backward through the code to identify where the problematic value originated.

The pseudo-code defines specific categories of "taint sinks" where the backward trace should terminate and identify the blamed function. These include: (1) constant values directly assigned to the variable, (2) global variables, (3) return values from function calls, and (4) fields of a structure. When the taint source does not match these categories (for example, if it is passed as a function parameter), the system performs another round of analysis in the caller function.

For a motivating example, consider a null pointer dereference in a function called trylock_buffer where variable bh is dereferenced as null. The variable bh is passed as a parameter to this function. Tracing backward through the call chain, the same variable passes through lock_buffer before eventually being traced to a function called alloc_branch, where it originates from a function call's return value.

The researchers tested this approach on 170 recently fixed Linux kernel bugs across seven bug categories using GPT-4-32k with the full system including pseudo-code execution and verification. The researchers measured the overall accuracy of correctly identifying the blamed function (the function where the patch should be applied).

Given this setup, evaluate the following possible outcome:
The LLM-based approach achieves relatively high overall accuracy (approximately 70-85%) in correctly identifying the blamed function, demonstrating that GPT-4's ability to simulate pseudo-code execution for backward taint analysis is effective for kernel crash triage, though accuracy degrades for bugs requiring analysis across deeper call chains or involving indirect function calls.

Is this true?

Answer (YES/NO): YES